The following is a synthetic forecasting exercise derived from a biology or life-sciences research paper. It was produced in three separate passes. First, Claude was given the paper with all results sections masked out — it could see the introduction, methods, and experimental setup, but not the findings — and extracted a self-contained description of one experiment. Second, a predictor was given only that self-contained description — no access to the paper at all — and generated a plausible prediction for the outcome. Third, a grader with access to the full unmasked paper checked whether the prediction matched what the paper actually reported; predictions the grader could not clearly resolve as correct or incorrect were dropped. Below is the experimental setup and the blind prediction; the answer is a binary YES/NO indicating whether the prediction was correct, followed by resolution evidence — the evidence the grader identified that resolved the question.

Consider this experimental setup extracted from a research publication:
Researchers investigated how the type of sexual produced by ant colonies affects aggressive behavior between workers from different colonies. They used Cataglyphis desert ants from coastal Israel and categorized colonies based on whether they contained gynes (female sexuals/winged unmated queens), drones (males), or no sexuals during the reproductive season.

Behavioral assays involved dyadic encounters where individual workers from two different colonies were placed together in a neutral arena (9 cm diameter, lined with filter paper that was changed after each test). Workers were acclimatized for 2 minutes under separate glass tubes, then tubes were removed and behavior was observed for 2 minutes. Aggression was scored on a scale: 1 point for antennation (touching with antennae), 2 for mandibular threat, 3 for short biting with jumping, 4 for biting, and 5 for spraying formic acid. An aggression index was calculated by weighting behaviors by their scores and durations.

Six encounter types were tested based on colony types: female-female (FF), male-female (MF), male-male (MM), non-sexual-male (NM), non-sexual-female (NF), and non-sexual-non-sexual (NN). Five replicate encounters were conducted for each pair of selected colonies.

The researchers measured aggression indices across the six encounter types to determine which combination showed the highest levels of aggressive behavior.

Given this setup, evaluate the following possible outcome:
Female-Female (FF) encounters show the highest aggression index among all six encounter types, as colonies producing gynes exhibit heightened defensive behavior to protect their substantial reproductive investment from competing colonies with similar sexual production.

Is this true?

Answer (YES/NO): NO